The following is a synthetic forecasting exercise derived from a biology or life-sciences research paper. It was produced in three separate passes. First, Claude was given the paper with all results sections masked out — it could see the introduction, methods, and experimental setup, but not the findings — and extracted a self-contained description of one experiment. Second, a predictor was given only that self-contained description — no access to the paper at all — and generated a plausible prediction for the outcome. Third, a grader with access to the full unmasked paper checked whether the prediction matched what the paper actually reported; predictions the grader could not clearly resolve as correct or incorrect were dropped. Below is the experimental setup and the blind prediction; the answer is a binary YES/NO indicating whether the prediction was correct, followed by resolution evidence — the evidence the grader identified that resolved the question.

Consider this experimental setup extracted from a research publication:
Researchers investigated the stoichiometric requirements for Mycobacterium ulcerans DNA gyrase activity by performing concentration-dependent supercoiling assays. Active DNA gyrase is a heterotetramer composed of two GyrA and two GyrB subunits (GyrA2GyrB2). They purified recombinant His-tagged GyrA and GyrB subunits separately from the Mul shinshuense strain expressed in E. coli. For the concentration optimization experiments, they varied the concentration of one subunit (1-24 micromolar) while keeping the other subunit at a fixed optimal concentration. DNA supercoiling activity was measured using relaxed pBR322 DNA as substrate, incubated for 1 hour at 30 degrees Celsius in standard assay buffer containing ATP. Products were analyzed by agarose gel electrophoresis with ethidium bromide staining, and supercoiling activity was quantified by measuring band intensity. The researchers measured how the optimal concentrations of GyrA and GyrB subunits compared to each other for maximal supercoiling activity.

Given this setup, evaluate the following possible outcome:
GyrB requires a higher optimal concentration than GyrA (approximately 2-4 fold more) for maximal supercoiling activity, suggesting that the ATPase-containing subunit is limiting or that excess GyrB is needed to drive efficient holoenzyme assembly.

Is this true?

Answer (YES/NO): NO